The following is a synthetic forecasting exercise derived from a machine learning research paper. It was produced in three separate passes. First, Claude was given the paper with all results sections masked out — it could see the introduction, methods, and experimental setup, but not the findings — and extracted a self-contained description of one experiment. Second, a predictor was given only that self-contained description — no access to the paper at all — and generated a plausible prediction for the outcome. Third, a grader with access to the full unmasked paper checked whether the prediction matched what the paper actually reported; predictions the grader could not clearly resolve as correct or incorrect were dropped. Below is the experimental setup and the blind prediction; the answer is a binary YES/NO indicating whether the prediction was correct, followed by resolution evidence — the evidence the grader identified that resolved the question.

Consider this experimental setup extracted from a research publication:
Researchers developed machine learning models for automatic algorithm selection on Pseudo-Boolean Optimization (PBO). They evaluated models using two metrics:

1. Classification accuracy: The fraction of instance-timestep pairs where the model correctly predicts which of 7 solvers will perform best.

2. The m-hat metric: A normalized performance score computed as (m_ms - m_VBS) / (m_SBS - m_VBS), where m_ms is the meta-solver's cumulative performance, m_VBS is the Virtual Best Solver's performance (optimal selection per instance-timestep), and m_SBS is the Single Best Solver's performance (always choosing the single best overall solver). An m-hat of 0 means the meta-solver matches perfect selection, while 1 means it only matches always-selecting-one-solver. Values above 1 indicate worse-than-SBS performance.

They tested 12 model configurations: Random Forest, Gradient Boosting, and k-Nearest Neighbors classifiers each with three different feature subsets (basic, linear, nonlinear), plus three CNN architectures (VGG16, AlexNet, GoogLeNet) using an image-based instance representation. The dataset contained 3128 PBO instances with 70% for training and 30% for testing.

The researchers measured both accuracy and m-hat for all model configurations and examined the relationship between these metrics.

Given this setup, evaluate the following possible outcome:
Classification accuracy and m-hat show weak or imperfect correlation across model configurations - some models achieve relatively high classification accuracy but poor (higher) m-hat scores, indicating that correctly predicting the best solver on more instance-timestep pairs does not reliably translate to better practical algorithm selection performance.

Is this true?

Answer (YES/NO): YES